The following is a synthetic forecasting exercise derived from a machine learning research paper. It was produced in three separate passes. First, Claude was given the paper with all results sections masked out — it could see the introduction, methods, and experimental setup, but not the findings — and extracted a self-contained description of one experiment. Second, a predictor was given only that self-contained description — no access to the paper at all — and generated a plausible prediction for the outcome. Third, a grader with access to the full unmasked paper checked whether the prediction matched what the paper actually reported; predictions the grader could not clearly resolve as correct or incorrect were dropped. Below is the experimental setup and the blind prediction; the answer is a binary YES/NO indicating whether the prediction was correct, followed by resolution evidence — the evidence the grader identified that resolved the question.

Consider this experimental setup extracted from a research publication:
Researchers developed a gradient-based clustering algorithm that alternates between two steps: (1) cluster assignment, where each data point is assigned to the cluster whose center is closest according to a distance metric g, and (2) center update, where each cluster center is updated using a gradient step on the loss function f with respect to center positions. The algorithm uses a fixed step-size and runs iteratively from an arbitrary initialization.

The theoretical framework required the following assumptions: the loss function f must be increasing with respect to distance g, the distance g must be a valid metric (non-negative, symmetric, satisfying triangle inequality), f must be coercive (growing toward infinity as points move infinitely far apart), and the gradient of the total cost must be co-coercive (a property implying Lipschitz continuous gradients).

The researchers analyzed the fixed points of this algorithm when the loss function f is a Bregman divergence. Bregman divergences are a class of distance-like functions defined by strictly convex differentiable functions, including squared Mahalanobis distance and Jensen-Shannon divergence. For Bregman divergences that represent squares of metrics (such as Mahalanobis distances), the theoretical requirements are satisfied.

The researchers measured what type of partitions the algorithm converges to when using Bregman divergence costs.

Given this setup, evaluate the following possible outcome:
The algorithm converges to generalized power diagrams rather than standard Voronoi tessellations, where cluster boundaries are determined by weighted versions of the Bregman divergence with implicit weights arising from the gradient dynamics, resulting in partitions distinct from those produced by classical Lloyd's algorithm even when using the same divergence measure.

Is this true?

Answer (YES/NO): NO